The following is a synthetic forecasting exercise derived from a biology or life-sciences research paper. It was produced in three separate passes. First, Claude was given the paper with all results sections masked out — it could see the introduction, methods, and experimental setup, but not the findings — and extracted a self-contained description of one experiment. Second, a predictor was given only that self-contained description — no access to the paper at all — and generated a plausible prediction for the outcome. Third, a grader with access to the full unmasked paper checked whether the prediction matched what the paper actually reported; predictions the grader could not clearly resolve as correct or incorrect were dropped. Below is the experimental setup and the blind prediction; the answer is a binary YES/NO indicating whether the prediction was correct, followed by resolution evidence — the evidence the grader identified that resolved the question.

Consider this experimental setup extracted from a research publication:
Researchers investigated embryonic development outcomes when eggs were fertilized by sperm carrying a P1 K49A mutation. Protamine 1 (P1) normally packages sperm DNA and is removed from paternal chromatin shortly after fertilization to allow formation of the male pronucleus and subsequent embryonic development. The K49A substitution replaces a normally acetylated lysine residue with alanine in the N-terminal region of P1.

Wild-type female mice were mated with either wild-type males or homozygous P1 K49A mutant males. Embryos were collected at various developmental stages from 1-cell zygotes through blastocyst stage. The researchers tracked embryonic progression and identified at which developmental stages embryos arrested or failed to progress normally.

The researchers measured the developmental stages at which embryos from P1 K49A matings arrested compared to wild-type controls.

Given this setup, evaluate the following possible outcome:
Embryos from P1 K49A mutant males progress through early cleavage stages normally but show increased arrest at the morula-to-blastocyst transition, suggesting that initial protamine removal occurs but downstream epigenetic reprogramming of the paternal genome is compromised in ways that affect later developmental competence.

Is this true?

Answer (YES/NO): NO